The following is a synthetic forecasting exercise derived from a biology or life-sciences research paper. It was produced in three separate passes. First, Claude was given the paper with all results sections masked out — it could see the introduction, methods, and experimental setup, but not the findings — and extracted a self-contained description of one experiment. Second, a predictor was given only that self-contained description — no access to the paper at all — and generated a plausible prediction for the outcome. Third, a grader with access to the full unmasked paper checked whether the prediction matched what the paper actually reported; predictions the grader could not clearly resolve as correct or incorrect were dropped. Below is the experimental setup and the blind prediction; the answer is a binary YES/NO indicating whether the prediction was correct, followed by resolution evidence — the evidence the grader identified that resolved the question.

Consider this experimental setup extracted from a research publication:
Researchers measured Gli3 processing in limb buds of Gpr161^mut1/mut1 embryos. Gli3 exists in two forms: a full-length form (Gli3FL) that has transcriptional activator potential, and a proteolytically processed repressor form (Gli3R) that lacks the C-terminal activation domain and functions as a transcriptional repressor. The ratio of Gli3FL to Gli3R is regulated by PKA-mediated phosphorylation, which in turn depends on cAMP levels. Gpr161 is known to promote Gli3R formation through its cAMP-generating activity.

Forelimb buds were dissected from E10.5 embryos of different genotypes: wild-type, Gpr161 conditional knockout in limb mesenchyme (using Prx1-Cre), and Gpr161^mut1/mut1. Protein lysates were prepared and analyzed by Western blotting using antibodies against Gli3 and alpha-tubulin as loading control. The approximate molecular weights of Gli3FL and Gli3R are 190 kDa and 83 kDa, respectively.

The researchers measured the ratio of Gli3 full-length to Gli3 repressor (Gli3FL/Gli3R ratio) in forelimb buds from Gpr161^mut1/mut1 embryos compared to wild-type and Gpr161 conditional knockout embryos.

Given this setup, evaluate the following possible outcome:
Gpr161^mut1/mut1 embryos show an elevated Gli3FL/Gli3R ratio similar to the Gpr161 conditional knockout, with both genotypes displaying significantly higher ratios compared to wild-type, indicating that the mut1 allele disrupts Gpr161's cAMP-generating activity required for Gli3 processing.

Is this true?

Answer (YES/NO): NO